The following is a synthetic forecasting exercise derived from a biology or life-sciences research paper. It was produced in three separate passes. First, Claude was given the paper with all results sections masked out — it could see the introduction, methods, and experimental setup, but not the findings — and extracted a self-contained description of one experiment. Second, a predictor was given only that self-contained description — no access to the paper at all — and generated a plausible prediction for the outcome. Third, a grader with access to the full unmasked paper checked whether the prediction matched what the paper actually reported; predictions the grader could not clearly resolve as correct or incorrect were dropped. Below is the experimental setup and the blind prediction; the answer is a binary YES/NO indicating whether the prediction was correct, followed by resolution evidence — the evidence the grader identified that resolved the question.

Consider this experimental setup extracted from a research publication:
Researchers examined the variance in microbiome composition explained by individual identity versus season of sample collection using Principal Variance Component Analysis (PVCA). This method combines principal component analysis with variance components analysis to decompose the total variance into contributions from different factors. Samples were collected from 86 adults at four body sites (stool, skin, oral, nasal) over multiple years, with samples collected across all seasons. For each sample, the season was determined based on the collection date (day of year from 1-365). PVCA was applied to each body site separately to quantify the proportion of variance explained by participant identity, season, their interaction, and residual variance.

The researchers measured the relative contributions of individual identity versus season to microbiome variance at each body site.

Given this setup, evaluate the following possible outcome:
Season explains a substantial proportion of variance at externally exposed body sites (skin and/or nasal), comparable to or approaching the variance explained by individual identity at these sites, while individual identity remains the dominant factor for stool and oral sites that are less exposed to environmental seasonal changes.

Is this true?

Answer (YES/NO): NO